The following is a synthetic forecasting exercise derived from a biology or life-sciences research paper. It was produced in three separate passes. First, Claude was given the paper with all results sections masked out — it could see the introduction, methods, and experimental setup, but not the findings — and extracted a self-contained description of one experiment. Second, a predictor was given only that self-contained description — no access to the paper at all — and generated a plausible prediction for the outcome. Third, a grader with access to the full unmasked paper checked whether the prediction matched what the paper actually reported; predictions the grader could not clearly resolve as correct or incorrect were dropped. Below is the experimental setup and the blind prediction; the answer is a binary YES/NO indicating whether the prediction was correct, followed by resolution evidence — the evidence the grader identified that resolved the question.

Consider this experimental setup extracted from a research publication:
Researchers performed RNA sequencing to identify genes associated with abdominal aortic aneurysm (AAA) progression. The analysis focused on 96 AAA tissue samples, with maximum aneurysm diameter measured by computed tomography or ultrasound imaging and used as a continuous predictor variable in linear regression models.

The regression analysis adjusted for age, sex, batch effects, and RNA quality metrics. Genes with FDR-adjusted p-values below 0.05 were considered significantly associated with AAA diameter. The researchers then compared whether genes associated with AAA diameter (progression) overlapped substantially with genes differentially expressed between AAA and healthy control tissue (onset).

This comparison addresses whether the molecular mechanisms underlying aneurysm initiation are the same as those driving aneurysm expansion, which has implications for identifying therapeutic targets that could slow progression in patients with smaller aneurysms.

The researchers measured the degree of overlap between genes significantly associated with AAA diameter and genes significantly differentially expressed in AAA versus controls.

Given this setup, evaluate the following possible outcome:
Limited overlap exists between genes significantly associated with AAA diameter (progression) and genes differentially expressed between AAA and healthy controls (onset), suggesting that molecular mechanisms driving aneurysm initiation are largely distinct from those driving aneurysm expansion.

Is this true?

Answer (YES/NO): YES